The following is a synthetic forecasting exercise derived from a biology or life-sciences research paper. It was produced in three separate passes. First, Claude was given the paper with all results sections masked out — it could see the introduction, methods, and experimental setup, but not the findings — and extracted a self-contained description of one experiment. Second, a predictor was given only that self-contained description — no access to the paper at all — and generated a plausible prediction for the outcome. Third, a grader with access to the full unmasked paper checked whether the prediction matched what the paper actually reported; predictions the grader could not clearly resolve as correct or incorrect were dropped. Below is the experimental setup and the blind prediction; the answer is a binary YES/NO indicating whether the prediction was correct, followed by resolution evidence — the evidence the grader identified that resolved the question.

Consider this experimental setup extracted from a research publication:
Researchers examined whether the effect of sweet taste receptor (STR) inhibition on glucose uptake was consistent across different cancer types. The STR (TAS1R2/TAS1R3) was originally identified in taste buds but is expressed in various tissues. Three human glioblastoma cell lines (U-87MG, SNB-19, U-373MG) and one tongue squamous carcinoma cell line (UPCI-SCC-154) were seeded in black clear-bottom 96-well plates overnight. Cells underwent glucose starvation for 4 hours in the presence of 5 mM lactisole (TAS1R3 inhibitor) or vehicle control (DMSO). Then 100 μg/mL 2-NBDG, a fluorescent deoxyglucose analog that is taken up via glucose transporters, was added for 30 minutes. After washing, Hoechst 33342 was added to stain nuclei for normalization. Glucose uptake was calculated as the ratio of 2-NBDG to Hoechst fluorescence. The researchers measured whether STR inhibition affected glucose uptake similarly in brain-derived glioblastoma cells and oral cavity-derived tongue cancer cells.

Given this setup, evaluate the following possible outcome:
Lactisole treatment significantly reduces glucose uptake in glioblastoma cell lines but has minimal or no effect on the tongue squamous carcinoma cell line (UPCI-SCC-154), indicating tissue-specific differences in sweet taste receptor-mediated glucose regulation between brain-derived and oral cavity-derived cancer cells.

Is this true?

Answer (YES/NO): NO